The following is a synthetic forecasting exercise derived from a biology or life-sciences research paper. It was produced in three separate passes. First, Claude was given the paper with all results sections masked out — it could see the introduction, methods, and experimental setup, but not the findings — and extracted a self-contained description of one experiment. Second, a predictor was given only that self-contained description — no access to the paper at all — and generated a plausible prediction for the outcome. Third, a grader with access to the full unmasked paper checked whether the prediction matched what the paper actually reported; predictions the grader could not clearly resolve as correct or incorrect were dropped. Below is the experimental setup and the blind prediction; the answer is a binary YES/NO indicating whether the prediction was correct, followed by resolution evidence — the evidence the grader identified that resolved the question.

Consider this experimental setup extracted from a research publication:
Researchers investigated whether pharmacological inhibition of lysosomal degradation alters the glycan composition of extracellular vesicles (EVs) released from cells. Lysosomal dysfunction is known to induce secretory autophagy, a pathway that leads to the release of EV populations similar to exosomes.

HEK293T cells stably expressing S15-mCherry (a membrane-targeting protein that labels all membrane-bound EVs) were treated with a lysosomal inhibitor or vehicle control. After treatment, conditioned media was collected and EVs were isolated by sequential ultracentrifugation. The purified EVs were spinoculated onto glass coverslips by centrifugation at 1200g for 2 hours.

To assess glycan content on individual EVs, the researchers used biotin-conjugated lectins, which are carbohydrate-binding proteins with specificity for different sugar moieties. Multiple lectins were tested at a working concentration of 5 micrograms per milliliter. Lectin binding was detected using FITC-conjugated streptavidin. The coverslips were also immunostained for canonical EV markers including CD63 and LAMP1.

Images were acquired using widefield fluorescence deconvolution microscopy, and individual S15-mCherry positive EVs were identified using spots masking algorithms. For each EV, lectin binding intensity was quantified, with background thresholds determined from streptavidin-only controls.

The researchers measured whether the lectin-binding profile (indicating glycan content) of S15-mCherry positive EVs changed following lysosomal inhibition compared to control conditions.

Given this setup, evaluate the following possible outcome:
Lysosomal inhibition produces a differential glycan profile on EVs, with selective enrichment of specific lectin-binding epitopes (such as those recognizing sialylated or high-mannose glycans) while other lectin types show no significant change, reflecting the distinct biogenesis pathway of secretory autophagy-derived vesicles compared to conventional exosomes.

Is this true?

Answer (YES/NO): NO